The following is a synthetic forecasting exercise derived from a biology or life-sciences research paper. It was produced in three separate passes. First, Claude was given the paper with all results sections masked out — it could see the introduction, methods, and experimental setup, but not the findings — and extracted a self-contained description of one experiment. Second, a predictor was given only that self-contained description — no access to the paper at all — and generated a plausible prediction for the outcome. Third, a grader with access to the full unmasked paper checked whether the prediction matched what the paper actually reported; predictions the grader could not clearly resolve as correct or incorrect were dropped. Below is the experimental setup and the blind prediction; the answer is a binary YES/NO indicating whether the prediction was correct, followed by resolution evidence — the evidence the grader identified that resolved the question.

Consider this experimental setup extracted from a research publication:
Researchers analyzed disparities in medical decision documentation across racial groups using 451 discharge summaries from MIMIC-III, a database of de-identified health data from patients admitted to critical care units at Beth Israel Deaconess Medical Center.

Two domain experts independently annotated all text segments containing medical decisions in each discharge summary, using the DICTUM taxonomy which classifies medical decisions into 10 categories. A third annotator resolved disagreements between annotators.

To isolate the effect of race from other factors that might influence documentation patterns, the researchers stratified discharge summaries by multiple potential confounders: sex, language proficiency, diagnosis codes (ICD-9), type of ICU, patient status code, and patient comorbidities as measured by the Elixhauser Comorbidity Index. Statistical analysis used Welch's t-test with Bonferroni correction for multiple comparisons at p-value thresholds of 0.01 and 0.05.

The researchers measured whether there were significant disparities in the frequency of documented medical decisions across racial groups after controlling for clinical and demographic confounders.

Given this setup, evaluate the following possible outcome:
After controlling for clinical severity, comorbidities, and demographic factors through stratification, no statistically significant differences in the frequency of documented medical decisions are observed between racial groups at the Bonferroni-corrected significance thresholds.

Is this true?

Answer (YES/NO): YES